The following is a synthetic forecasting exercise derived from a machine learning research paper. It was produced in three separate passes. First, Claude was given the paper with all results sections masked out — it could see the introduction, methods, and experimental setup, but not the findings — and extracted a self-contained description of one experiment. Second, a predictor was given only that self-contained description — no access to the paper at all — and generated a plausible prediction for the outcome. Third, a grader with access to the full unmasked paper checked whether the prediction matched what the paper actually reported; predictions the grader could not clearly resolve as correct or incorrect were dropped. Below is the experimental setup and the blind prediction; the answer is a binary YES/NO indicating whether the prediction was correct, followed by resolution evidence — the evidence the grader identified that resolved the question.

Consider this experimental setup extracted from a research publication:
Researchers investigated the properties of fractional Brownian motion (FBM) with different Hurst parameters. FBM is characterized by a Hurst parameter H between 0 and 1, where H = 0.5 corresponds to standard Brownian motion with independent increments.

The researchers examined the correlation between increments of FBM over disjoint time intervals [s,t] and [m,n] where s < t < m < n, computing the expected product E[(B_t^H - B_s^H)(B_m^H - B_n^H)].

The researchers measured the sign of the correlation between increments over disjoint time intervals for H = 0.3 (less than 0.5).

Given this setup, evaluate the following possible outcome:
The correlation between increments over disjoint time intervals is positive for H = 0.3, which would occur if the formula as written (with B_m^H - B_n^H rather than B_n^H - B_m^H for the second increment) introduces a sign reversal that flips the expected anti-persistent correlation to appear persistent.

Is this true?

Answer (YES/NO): NO